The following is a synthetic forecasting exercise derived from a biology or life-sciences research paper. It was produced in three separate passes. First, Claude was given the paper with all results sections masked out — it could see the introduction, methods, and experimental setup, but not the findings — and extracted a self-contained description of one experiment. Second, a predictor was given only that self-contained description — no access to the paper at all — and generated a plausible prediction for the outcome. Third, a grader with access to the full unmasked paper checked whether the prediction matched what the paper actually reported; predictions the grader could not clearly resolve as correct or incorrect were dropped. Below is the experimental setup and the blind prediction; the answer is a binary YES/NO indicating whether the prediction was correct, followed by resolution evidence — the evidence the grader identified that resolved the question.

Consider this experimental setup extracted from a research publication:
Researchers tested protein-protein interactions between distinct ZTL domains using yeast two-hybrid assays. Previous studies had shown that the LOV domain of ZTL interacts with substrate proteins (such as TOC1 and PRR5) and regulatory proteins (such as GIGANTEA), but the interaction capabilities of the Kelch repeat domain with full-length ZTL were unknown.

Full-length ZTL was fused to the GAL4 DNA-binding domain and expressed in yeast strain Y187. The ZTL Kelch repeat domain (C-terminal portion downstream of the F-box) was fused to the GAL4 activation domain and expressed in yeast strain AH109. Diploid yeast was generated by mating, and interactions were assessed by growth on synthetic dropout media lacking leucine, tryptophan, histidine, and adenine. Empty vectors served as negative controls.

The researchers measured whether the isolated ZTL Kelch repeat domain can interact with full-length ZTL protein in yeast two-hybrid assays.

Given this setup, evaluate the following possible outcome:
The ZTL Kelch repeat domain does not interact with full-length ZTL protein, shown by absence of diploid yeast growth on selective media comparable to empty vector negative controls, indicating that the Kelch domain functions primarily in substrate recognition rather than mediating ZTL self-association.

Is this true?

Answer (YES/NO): NO